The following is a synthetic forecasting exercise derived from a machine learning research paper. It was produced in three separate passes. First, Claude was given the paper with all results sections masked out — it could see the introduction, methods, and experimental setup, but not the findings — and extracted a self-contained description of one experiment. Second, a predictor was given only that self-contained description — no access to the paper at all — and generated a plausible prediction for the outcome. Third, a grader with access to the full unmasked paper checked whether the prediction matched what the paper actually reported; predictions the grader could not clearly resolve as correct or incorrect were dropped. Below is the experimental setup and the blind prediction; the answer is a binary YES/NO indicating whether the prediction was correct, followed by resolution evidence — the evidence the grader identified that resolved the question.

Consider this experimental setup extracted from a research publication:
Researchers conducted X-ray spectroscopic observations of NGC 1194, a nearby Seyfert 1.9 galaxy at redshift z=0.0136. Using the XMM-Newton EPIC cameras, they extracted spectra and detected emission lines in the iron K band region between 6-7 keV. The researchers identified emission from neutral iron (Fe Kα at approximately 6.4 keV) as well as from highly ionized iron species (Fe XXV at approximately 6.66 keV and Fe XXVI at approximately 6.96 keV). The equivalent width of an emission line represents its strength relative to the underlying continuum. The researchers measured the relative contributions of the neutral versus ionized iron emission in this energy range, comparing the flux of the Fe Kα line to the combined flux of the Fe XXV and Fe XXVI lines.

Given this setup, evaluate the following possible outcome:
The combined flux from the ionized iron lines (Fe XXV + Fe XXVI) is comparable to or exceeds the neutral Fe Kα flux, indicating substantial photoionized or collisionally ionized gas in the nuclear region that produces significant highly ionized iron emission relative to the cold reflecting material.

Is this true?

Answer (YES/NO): NO